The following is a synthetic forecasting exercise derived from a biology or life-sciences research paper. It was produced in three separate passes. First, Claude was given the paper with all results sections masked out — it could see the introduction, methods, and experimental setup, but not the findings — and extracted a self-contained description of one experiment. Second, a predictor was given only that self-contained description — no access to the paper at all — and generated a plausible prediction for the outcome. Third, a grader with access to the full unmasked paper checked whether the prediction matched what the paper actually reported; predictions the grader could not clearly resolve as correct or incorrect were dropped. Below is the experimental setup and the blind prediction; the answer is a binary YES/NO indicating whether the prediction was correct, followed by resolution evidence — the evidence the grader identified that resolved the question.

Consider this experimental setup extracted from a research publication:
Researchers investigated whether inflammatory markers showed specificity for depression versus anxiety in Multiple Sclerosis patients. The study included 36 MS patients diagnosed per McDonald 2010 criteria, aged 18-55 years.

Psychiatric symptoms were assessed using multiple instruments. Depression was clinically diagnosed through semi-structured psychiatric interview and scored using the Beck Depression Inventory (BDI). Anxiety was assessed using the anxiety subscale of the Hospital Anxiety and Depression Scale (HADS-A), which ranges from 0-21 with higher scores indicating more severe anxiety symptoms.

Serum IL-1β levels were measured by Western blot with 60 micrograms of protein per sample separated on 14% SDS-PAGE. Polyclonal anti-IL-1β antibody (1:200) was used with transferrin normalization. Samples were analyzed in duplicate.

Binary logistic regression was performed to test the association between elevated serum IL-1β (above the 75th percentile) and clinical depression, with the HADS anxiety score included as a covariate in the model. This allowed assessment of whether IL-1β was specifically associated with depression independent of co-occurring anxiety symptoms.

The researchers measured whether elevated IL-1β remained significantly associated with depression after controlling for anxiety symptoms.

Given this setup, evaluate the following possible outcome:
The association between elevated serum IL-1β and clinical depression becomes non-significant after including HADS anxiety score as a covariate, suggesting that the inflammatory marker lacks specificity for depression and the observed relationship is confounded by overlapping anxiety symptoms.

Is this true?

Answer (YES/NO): NO